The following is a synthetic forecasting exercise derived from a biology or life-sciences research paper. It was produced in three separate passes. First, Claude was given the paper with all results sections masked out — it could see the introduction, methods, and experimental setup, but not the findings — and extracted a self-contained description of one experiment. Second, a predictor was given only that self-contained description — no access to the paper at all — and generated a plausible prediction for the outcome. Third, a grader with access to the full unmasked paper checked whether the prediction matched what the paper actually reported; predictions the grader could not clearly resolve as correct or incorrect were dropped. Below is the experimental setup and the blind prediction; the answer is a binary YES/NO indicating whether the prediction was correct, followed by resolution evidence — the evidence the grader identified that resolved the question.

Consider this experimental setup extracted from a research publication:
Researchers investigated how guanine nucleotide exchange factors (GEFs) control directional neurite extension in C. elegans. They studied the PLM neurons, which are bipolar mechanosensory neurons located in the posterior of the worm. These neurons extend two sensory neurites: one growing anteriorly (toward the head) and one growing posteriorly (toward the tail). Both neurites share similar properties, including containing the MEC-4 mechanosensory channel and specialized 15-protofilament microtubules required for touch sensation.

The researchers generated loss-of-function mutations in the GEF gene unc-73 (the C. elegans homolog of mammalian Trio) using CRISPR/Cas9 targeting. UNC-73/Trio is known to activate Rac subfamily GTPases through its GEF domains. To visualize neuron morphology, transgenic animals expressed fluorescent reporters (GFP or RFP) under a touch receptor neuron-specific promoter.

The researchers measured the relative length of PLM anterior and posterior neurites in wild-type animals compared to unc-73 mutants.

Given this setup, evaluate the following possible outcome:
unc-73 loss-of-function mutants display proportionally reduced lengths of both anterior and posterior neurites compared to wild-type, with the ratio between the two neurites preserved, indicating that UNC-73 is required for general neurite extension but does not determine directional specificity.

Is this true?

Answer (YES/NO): NO